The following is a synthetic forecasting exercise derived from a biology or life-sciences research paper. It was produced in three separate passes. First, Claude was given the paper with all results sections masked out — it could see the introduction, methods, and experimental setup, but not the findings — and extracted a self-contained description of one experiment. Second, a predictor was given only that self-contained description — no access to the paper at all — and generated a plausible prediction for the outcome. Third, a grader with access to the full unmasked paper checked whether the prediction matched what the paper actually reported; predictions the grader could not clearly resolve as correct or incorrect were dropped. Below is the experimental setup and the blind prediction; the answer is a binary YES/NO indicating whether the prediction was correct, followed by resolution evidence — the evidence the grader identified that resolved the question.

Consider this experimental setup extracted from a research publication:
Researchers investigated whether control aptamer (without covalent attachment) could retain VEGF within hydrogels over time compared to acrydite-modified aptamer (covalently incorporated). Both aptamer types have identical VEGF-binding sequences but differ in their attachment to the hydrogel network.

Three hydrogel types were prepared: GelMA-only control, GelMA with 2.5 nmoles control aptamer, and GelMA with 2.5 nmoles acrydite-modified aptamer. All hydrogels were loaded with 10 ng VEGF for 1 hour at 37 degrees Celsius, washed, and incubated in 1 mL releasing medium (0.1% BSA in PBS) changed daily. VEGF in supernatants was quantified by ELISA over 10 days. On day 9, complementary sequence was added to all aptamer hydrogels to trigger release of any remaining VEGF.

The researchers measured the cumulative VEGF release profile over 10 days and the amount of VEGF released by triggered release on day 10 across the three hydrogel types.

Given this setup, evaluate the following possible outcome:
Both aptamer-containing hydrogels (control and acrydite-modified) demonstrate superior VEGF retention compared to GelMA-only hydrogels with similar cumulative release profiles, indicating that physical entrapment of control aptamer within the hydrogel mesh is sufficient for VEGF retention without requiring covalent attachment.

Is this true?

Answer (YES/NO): NO